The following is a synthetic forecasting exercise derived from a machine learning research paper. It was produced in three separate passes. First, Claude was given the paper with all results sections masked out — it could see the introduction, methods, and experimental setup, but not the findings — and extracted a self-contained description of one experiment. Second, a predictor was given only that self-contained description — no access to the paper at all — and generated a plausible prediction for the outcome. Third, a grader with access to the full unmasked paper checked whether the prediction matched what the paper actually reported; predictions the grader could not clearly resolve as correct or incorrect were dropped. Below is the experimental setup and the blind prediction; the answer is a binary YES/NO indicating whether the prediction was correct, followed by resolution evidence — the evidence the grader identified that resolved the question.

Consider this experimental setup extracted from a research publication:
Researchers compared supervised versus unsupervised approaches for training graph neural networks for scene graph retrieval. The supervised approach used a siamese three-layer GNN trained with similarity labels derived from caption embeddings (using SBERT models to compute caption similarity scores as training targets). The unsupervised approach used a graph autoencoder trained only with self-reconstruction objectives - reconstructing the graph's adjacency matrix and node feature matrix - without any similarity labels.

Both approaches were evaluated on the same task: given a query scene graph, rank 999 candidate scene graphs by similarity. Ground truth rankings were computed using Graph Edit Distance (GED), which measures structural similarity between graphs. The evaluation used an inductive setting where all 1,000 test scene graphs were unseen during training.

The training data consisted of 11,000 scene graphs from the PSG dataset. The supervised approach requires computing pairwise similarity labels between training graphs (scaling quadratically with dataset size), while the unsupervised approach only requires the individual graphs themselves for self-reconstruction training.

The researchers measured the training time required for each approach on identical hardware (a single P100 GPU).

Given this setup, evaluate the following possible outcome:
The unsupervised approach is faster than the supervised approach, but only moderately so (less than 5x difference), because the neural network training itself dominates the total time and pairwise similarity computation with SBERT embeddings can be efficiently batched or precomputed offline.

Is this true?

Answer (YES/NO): NO